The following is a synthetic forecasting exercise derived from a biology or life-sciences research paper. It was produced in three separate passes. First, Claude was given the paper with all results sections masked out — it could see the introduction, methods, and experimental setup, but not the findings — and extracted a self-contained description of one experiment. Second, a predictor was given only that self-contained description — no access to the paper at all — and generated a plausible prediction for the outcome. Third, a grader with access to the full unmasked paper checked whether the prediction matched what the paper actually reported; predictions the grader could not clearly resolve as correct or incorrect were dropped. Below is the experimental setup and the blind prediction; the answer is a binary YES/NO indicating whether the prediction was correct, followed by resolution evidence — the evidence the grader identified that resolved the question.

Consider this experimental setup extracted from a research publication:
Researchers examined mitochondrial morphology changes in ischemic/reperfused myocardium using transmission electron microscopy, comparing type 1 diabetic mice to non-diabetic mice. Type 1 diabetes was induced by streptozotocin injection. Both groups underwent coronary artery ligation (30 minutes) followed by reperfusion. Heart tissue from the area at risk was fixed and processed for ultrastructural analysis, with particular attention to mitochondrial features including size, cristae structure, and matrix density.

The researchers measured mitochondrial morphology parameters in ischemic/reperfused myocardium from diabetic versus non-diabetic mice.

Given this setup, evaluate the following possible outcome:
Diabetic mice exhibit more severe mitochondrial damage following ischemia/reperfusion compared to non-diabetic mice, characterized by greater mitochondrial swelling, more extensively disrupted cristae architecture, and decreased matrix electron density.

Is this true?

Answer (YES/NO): NO